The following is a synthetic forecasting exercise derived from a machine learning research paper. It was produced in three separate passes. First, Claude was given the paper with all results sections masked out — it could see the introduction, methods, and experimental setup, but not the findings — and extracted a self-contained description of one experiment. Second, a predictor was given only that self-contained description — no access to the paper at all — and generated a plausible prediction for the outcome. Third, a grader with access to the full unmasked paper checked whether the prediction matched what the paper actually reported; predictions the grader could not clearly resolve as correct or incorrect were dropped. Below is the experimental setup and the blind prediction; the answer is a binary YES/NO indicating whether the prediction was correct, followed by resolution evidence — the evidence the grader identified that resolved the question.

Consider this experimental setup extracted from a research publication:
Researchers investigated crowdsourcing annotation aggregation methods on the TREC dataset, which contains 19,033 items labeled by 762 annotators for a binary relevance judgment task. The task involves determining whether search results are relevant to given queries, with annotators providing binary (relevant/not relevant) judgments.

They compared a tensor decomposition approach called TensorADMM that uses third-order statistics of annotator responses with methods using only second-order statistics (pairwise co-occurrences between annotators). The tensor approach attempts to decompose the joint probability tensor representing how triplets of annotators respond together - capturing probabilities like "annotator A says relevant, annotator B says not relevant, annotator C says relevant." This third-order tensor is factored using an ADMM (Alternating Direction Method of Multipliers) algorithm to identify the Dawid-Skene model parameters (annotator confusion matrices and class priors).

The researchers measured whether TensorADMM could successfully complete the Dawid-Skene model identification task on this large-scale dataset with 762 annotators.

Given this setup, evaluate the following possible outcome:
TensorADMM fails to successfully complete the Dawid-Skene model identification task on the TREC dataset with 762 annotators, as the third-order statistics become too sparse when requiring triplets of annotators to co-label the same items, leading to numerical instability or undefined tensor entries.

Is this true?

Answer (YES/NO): NO